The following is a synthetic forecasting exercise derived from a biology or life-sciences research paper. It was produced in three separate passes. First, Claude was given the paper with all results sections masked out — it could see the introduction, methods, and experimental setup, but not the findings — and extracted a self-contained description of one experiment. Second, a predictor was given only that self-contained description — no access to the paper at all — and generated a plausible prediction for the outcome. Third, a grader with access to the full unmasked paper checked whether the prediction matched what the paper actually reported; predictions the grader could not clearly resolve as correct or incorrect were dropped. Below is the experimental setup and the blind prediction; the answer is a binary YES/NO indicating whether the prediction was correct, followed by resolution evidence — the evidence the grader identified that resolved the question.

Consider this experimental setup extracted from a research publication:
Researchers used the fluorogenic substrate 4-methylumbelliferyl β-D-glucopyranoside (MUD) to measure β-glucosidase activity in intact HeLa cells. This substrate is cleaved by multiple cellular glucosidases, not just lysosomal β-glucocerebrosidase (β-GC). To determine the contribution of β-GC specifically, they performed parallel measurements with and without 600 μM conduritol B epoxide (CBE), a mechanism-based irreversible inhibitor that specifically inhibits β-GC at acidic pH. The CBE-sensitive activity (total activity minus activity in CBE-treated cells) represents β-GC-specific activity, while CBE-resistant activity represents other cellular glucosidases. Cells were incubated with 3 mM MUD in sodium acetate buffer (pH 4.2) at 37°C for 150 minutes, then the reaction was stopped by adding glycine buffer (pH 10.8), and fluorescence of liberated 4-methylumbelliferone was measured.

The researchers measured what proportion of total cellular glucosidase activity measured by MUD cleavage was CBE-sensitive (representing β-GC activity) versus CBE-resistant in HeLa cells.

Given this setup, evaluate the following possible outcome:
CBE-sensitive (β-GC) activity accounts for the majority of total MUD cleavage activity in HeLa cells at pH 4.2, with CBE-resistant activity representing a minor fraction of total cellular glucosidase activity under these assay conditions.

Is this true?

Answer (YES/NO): YES